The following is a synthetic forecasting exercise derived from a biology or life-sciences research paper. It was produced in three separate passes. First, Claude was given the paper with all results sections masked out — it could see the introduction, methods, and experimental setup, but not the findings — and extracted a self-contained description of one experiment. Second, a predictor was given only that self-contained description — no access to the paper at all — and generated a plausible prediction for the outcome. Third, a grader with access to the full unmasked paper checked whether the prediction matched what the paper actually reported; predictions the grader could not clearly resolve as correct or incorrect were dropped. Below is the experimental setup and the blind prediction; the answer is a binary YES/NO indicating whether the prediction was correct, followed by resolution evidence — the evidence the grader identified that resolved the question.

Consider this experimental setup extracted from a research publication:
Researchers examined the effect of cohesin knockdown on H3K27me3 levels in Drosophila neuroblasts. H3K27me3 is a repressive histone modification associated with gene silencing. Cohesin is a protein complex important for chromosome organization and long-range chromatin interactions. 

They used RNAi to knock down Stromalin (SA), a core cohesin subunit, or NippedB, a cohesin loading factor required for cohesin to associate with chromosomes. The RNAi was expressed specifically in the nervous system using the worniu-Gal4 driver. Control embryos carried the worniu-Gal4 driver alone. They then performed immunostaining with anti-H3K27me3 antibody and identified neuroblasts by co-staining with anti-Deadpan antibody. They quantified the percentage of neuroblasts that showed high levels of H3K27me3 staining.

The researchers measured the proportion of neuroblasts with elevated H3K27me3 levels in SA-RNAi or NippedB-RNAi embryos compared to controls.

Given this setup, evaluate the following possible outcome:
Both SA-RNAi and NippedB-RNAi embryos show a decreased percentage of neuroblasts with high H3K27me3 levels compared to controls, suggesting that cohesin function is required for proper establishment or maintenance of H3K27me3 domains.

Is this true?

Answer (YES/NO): NO